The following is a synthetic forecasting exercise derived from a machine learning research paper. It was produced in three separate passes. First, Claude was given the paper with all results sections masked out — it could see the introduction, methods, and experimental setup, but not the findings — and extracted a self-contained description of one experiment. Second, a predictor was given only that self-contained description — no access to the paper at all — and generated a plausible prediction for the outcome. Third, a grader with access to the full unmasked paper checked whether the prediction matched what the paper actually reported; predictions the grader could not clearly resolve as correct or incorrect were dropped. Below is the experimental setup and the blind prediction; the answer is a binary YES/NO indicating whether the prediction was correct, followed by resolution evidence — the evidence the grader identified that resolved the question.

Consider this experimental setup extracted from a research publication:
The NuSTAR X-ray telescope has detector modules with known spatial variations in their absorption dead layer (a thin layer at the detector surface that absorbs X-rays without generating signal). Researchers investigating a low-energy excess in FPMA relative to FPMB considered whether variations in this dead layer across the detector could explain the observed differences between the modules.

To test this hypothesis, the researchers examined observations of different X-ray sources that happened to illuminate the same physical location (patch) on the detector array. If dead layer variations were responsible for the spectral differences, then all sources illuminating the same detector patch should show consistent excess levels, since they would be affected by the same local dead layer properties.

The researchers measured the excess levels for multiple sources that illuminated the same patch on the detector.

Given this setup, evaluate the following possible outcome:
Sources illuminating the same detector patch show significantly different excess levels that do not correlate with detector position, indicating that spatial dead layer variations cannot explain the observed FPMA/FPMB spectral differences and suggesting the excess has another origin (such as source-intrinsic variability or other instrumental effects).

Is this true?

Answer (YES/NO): YES